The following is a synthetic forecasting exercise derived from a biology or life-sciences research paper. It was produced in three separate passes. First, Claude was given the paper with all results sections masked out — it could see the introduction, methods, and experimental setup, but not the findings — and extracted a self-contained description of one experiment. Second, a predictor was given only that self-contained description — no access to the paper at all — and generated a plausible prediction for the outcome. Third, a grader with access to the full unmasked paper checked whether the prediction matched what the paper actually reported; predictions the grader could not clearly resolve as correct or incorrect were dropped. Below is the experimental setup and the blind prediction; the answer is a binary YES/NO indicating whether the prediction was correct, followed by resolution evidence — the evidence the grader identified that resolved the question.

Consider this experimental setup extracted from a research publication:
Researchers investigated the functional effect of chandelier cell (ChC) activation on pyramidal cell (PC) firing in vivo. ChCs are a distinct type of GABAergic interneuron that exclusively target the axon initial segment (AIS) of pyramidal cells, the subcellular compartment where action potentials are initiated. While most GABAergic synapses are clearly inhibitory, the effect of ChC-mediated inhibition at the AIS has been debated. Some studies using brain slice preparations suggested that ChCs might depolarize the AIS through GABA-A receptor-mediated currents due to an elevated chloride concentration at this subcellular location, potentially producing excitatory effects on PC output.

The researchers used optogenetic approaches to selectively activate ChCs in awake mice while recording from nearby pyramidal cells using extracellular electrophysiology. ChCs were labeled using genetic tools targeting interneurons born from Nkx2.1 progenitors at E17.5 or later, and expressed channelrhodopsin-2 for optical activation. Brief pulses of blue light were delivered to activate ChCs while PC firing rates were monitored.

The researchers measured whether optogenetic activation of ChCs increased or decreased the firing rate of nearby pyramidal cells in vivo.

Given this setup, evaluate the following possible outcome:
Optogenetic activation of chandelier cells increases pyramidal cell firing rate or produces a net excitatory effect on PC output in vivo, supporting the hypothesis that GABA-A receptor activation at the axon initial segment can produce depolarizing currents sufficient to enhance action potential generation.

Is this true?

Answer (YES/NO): NO